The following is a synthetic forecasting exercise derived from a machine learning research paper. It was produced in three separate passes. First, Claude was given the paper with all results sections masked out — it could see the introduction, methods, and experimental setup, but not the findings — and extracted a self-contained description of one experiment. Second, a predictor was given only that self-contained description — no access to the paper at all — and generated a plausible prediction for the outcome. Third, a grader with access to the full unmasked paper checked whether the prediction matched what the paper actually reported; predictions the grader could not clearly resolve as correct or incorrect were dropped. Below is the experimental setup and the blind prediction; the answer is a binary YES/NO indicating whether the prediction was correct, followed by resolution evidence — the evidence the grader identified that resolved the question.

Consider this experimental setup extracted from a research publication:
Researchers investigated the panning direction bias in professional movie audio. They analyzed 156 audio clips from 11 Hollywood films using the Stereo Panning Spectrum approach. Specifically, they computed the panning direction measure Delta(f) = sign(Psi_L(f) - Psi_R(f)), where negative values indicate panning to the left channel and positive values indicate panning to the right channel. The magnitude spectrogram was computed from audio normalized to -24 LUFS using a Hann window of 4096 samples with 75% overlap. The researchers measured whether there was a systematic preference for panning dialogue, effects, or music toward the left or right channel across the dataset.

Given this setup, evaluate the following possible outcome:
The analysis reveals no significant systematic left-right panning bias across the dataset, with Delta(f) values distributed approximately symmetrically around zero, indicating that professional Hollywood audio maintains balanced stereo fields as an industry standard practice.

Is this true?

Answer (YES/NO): YES